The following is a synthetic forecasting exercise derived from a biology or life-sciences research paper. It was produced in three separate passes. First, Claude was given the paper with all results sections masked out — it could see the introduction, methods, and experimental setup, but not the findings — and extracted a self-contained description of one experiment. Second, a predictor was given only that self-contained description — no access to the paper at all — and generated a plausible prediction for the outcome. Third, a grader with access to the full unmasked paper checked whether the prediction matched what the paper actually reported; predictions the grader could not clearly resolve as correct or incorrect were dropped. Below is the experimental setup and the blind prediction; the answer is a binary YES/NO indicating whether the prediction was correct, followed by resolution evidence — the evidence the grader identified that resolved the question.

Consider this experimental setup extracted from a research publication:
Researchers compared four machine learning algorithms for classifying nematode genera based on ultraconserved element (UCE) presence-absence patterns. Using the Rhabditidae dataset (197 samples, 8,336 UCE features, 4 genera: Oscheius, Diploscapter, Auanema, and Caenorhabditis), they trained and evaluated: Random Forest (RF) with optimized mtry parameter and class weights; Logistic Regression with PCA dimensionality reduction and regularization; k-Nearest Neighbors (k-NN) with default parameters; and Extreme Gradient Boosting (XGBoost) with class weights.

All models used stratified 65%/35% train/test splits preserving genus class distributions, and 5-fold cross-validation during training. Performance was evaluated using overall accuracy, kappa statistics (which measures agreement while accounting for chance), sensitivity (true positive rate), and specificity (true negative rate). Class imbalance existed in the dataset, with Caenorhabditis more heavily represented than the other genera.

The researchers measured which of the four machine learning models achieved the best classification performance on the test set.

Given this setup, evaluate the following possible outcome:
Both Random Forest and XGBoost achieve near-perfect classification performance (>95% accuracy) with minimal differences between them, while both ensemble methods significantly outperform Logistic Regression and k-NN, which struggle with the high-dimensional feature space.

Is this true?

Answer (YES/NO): NO